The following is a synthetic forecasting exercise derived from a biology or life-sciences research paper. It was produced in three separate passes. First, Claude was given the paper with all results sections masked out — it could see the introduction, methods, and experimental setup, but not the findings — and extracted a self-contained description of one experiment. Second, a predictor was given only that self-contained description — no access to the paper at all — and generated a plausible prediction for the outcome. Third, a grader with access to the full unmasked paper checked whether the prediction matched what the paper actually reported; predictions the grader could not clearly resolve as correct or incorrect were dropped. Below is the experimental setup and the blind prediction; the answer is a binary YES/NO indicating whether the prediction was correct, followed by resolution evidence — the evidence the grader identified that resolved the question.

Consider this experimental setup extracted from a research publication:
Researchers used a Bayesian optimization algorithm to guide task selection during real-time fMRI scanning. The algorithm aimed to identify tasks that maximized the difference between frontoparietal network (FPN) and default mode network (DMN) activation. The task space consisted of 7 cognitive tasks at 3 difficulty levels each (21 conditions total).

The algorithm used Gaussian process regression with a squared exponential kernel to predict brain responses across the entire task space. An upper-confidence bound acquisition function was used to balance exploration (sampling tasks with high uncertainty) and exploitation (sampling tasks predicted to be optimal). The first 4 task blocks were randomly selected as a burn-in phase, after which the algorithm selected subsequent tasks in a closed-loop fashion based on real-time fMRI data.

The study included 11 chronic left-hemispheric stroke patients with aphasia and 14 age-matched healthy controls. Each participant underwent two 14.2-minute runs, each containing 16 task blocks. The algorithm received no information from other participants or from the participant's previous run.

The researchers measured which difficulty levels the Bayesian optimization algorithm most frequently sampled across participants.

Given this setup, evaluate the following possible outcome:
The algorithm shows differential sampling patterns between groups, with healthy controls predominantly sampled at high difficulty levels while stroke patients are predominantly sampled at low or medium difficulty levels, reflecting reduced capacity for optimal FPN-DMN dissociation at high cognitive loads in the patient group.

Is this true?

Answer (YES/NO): NO